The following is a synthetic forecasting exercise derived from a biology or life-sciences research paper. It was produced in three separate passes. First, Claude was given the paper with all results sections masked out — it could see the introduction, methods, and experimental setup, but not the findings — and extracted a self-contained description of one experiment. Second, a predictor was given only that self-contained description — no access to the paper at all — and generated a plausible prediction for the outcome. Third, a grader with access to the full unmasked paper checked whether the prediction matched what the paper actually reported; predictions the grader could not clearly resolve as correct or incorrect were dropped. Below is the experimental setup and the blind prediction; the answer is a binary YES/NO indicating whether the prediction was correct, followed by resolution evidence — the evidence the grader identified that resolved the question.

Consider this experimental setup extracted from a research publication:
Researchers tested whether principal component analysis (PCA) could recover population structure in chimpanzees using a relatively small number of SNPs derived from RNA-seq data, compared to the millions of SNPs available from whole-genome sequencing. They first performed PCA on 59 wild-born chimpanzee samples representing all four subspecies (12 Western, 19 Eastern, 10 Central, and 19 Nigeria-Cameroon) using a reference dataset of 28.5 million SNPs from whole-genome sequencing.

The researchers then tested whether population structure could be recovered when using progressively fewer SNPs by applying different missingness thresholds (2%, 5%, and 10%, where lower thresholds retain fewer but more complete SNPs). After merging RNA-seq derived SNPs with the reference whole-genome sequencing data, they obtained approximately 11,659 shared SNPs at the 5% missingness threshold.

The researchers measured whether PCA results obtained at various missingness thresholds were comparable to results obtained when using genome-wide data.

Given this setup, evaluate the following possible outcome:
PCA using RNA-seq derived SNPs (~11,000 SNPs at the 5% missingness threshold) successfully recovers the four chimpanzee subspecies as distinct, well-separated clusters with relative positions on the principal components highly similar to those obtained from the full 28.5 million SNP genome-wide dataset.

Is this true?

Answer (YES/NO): YES